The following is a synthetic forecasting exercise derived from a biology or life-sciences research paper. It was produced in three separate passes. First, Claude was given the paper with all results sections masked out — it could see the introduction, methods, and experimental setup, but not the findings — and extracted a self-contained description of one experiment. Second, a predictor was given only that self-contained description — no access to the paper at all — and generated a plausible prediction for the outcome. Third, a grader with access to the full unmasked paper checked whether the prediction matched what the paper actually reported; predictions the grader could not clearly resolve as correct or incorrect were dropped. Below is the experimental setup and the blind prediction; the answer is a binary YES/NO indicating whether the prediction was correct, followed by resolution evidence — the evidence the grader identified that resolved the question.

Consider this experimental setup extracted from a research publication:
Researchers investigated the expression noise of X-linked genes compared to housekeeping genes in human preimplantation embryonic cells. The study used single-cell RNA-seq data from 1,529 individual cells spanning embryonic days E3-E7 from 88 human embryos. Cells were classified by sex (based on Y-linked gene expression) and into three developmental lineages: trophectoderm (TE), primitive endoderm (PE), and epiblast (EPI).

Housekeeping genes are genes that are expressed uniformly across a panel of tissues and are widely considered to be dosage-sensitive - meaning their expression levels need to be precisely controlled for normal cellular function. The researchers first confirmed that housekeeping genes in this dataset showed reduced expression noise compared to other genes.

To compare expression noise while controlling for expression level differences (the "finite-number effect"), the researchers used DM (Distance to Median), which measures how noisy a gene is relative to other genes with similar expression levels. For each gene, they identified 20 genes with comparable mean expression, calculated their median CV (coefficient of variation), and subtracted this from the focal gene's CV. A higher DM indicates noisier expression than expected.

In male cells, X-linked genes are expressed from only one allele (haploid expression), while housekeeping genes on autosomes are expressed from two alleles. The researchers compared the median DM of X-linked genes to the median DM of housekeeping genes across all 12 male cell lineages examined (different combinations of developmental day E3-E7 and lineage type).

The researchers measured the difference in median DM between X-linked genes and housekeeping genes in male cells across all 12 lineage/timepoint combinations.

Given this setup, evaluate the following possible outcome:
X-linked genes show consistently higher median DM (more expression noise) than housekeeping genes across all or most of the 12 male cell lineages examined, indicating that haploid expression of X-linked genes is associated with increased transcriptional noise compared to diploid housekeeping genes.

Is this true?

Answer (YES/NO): YES